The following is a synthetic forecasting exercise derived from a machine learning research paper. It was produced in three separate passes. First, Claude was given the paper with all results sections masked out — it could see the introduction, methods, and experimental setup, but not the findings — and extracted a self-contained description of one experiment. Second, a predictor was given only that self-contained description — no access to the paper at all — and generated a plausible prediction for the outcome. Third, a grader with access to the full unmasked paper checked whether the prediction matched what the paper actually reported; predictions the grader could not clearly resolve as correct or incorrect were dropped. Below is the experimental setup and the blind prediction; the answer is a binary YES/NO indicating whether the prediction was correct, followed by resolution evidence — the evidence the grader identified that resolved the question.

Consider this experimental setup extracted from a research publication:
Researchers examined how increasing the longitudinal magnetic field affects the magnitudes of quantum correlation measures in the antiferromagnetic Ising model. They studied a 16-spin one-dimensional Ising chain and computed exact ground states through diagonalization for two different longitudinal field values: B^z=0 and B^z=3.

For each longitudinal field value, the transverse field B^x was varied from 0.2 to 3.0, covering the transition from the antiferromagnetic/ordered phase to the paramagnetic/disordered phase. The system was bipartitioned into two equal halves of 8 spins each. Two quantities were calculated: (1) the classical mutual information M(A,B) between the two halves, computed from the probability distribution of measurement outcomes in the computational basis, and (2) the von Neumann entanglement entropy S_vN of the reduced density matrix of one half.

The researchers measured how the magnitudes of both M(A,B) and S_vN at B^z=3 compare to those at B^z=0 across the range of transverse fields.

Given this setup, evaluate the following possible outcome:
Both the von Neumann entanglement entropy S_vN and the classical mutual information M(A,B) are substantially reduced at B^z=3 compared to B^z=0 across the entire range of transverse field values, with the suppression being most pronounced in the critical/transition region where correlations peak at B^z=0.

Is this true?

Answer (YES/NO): YES